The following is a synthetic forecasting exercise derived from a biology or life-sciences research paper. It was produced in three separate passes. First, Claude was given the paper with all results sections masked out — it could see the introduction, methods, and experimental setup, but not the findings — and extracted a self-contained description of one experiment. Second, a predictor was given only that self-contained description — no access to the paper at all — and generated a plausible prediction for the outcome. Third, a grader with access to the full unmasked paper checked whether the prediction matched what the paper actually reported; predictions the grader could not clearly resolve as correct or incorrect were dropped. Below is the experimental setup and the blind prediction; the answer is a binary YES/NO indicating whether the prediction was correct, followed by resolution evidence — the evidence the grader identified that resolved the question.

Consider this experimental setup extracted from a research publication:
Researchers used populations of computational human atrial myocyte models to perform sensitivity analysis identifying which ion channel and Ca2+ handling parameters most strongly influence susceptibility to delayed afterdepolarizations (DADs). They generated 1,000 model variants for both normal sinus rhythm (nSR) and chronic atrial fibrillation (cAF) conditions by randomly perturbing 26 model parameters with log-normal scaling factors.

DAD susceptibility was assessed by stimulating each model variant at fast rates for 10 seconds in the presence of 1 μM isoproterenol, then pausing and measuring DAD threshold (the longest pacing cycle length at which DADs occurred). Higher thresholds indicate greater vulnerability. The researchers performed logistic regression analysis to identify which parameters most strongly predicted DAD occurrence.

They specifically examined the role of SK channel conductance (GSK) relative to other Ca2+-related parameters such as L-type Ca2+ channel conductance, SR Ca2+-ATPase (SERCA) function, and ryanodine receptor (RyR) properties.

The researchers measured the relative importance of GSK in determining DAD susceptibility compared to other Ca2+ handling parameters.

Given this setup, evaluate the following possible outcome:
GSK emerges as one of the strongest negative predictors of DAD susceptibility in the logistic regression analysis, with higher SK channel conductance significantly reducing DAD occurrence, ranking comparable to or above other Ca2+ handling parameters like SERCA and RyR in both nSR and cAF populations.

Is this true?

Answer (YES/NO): NO